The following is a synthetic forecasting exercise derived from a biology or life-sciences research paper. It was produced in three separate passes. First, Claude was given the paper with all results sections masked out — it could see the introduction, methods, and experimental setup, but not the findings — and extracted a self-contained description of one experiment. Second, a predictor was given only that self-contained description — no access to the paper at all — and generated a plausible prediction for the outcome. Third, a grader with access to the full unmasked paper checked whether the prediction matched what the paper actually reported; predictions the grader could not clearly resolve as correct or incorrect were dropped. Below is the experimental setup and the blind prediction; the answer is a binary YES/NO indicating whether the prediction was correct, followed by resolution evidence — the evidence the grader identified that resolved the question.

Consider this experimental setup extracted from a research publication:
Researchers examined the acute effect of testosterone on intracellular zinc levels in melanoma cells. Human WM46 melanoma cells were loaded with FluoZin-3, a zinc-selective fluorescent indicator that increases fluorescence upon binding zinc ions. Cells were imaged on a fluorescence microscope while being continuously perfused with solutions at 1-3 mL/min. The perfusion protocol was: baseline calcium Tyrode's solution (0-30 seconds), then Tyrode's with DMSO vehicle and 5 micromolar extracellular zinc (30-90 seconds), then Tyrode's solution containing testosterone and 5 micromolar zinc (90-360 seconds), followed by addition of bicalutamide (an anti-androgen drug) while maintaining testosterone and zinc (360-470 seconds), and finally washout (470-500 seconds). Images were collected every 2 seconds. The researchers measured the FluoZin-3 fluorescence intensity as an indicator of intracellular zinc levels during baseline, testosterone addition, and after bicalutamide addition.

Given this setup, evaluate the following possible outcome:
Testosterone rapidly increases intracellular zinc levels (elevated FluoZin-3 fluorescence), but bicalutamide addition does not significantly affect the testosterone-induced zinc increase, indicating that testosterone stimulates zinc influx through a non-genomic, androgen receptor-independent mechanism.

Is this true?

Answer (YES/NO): NO